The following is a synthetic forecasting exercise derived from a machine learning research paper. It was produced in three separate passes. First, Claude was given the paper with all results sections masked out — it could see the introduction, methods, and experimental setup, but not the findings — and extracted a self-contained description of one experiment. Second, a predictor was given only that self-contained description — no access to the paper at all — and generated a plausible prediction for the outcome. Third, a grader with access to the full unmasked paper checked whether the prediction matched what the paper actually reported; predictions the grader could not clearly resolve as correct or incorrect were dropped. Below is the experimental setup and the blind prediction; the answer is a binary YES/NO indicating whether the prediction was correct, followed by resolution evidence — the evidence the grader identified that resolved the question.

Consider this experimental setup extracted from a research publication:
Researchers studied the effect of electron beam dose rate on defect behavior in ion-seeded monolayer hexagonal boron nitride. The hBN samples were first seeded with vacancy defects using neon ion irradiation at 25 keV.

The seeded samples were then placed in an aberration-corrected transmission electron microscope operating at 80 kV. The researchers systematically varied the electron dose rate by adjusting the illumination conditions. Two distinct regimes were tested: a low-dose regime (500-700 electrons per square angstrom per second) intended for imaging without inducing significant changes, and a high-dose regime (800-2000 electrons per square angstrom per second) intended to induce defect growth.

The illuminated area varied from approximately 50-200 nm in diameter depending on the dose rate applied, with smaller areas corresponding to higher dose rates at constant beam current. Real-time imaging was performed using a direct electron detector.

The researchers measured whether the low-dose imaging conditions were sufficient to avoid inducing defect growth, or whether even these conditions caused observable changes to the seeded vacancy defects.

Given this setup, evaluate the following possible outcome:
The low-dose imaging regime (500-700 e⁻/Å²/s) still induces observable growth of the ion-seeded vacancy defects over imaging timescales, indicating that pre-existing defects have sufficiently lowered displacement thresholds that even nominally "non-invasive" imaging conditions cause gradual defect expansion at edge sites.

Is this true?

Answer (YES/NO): NO